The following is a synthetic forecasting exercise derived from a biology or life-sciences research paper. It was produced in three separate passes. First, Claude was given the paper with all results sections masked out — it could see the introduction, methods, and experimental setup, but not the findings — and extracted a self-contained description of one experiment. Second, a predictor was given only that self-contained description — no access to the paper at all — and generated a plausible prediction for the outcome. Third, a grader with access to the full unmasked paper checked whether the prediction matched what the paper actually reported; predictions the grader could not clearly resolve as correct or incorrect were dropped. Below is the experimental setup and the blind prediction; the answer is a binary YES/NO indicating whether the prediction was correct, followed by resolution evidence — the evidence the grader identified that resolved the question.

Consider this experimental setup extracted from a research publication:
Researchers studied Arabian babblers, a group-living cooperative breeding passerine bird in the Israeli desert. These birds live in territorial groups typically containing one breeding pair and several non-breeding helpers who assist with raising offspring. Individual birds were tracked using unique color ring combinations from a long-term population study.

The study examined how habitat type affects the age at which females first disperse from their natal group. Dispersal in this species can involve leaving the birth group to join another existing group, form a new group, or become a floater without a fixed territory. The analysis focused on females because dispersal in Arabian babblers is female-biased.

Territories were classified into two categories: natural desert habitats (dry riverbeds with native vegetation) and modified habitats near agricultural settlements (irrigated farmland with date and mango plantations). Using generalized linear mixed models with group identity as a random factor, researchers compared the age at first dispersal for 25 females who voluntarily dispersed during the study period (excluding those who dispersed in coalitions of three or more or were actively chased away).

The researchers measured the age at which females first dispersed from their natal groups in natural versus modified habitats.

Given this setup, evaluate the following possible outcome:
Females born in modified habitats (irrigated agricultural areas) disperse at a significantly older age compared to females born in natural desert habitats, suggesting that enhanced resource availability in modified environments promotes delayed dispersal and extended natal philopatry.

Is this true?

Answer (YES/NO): NO